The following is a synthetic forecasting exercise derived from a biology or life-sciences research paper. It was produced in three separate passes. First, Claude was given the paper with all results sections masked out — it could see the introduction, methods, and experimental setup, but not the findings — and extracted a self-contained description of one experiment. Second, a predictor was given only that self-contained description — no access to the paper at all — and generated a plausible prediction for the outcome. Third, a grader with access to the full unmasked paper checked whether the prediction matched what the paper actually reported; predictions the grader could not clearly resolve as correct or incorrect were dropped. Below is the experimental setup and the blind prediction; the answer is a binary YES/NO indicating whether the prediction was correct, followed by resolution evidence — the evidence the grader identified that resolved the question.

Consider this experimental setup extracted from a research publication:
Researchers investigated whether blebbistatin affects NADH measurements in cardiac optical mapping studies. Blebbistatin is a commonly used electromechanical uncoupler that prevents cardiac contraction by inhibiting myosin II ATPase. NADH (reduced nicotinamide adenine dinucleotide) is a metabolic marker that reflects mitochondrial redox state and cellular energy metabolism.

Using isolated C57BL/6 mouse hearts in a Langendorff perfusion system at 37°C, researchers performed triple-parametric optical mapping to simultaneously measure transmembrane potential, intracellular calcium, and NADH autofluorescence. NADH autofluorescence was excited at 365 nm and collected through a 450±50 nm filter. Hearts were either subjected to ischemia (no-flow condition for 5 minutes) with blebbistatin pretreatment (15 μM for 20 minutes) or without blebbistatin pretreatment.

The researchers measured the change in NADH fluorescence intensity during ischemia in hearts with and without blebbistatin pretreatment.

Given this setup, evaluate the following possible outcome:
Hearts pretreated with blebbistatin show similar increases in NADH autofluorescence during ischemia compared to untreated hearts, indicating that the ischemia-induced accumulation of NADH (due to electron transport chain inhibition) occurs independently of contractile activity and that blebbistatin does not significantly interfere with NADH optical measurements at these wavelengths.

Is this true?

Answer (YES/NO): NO